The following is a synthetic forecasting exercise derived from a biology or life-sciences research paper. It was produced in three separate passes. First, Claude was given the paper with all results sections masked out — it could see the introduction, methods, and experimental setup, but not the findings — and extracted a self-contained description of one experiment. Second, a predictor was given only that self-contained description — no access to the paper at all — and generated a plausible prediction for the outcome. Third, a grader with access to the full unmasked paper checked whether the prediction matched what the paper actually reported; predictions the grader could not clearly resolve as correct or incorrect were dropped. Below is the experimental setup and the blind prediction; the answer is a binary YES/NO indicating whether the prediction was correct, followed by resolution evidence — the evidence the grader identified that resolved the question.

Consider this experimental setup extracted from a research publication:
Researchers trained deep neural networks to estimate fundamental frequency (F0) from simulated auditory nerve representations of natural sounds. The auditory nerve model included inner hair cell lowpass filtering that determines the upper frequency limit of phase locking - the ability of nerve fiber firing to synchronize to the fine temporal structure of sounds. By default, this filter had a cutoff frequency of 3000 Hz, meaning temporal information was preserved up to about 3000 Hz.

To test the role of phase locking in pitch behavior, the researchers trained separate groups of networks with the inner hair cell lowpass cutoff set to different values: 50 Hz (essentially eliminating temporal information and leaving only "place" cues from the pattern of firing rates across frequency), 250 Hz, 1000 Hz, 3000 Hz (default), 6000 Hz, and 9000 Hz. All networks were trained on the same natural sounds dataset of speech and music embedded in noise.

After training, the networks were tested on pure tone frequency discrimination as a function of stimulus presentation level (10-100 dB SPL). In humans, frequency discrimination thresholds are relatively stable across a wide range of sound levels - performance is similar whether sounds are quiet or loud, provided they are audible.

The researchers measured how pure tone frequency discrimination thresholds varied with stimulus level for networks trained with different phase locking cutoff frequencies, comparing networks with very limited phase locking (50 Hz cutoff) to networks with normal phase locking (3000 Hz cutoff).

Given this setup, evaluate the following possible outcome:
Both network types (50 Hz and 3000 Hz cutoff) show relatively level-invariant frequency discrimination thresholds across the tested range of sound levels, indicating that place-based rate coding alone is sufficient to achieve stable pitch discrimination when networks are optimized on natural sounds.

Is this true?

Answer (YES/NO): NO